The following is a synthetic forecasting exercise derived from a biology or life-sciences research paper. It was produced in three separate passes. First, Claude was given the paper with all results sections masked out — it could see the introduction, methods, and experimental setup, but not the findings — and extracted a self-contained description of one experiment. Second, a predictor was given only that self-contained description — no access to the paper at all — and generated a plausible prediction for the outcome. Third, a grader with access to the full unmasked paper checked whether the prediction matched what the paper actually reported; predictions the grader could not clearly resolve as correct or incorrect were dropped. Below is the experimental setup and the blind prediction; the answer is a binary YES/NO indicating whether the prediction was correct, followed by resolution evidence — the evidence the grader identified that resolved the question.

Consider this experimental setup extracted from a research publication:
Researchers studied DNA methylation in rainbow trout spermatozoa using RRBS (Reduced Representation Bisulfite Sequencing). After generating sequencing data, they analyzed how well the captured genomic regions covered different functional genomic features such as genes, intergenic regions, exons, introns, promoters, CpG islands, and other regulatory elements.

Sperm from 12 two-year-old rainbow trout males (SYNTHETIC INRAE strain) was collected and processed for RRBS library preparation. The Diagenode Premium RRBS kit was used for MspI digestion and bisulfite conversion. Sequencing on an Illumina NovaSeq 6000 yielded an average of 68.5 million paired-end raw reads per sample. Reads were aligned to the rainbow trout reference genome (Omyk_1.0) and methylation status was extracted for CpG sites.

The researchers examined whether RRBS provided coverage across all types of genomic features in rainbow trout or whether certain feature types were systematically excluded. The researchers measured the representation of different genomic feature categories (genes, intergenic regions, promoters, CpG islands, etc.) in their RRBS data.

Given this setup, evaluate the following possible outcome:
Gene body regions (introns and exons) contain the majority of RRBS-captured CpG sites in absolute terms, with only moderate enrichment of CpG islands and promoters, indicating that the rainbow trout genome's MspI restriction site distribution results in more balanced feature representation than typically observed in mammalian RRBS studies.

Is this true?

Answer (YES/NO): NO